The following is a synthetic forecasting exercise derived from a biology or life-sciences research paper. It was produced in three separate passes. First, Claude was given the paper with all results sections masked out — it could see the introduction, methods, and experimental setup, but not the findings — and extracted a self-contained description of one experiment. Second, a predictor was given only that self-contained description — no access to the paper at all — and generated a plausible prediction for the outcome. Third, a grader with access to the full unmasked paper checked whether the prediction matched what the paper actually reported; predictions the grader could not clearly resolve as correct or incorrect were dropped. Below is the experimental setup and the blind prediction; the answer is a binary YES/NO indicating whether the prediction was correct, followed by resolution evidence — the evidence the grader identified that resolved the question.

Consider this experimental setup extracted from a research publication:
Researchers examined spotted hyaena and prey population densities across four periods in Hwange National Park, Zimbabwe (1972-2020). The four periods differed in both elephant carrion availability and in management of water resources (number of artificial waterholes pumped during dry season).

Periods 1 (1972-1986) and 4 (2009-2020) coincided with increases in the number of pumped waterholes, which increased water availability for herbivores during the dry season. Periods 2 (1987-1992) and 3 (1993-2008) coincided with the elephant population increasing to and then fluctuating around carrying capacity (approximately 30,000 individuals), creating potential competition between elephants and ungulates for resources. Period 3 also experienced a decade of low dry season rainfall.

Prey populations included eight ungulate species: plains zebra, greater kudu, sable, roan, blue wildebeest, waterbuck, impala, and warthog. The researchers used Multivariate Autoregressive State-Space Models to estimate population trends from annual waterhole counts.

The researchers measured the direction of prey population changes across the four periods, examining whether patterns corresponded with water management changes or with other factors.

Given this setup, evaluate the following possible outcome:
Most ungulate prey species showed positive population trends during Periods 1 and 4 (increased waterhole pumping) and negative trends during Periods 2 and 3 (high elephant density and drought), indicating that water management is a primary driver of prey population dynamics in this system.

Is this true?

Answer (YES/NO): NO